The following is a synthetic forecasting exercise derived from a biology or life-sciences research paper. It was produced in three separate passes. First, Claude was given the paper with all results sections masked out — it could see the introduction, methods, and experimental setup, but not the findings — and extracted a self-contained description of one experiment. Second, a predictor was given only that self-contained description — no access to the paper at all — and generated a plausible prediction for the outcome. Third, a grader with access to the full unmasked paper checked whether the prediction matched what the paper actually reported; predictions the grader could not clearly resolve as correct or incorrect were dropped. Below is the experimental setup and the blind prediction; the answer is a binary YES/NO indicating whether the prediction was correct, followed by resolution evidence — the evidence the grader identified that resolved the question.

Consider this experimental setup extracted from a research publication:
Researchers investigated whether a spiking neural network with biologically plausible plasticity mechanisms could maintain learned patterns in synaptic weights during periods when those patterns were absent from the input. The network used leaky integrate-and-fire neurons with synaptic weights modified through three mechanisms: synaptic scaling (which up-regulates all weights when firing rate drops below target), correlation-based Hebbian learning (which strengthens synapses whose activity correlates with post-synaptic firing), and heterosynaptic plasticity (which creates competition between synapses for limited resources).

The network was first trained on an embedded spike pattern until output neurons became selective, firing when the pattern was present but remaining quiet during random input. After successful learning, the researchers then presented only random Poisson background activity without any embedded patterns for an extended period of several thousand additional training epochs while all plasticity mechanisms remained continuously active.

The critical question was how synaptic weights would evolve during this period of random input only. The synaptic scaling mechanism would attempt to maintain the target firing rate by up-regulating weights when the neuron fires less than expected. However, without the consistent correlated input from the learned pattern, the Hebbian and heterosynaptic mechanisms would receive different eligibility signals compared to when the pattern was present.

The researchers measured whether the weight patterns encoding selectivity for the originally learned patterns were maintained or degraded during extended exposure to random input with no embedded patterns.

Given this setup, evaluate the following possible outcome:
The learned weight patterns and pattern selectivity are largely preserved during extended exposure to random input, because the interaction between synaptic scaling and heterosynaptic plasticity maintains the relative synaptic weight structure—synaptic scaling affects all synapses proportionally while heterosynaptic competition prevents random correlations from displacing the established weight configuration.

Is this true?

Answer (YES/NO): YES